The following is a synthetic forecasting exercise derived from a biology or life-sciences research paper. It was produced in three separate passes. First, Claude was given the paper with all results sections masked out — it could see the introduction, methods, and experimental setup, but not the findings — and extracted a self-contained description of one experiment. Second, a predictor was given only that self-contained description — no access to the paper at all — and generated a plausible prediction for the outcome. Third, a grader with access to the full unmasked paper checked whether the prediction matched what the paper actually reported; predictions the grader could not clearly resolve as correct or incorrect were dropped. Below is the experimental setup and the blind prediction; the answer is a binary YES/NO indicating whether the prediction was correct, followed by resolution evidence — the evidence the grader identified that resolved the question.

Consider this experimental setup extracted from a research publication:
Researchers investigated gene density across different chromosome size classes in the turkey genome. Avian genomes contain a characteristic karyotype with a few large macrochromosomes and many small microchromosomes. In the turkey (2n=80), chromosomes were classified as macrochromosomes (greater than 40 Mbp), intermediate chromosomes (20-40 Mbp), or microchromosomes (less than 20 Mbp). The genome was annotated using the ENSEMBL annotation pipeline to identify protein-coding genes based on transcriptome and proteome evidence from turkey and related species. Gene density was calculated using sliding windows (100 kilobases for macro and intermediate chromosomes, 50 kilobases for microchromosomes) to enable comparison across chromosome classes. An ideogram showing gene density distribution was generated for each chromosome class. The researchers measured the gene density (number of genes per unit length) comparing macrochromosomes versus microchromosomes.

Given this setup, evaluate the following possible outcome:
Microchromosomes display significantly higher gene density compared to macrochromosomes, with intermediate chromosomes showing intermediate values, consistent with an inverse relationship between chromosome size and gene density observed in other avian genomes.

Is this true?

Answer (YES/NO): YES